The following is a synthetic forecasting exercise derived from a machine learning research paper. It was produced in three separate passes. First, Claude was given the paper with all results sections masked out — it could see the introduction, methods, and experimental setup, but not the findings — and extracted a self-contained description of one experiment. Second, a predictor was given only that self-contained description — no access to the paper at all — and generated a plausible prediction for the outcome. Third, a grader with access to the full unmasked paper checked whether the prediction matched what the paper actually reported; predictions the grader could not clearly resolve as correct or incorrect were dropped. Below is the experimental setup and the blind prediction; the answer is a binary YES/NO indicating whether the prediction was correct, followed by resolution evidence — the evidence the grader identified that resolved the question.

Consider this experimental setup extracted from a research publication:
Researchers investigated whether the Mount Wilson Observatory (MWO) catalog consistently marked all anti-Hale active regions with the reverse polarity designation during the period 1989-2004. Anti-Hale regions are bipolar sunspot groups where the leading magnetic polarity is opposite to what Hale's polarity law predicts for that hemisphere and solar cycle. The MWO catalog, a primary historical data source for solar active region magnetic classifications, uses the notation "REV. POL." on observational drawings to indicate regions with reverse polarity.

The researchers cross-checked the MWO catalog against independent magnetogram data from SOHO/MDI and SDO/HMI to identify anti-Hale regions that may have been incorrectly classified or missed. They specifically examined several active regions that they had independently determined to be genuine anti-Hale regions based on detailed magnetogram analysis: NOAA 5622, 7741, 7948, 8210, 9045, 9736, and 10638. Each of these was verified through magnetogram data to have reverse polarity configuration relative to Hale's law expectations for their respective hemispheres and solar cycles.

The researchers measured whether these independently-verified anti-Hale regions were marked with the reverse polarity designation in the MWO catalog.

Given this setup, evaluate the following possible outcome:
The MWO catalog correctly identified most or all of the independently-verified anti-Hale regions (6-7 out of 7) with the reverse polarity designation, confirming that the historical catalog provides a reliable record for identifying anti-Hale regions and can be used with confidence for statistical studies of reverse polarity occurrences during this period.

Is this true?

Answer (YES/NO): NO